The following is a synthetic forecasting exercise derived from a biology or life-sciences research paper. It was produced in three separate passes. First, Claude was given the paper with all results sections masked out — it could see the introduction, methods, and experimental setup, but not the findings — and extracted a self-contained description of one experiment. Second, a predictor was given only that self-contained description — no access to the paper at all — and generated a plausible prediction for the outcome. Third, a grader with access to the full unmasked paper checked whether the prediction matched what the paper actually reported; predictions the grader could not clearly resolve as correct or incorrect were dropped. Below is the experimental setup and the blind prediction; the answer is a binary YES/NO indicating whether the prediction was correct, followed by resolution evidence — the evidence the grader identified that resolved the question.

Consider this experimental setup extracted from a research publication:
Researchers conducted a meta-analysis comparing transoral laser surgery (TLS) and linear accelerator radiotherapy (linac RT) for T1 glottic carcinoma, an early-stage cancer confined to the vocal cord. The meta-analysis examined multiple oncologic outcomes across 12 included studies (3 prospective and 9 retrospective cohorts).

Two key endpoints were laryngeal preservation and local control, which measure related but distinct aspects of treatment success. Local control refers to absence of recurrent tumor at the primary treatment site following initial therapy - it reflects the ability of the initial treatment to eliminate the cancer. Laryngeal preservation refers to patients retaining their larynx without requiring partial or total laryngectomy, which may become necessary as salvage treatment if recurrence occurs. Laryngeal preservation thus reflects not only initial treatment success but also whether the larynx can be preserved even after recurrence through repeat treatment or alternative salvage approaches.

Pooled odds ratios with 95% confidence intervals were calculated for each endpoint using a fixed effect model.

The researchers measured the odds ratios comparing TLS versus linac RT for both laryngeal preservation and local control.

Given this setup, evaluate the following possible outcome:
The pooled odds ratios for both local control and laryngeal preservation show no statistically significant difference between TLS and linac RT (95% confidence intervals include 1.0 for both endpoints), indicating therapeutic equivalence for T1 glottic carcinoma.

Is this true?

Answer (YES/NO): NO